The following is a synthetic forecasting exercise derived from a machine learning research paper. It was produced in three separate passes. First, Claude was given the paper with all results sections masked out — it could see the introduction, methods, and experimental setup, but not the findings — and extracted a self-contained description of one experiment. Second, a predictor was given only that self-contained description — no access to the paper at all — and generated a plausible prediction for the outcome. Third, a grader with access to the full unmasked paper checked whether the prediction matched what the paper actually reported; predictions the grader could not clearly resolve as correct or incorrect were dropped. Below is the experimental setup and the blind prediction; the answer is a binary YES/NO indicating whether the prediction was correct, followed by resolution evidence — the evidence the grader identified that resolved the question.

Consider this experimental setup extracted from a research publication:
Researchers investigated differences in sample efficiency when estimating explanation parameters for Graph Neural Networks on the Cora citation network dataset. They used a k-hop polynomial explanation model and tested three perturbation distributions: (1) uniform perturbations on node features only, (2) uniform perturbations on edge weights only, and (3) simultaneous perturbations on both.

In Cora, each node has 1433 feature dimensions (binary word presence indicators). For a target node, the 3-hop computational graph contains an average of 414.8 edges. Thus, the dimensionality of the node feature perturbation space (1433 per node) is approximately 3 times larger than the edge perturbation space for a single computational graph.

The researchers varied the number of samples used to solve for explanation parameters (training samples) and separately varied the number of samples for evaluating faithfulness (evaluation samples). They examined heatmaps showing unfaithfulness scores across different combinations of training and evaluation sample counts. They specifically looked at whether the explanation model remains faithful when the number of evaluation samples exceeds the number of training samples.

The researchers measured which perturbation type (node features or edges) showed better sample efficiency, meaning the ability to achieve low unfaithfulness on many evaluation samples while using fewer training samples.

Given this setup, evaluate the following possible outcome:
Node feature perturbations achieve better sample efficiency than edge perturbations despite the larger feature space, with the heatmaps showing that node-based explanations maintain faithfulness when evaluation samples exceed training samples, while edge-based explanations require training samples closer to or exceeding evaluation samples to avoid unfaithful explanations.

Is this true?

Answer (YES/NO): NO